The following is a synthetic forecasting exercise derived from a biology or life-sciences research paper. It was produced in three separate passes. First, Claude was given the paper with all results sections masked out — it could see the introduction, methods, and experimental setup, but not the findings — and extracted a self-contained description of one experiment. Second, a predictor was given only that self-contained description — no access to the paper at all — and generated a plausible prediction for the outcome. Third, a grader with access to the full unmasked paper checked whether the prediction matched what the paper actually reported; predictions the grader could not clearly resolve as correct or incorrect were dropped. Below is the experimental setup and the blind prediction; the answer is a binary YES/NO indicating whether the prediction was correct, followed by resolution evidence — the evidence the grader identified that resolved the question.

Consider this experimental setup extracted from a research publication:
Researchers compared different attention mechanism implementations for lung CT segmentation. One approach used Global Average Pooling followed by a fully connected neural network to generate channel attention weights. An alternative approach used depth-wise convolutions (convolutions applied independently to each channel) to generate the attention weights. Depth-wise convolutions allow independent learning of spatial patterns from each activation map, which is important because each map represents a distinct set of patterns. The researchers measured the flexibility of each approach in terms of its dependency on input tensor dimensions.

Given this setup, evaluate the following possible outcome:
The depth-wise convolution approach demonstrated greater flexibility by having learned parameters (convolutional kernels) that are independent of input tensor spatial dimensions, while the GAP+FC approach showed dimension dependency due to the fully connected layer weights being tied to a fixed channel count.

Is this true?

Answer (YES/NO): YES